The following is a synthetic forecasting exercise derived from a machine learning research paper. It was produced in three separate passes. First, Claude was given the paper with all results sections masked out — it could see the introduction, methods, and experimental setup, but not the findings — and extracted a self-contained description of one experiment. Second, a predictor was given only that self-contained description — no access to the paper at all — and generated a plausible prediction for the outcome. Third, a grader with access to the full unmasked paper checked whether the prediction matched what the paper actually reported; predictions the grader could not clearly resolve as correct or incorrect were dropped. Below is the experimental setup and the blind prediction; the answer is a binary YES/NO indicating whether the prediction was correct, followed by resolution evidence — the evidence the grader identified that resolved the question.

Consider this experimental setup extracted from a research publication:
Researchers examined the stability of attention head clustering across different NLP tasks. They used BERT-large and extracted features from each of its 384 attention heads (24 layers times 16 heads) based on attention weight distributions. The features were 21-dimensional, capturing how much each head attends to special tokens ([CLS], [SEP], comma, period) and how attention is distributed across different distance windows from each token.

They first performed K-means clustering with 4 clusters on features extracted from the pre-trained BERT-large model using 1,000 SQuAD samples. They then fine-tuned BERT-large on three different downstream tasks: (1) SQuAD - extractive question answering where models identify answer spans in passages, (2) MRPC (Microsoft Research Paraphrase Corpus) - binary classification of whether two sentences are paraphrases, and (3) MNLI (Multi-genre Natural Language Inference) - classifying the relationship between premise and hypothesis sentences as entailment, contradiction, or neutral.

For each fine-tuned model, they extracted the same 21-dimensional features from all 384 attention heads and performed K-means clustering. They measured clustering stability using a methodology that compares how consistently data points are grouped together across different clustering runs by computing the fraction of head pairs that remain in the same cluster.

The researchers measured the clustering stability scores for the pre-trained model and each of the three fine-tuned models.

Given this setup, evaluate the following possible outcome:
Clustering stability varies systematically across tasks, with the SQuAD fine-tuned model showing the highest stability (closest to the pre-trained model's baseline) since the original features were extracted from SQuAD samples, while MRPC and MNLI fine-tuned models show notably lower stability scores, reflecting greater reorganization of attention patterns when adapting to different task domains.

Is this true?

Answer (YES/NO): NO